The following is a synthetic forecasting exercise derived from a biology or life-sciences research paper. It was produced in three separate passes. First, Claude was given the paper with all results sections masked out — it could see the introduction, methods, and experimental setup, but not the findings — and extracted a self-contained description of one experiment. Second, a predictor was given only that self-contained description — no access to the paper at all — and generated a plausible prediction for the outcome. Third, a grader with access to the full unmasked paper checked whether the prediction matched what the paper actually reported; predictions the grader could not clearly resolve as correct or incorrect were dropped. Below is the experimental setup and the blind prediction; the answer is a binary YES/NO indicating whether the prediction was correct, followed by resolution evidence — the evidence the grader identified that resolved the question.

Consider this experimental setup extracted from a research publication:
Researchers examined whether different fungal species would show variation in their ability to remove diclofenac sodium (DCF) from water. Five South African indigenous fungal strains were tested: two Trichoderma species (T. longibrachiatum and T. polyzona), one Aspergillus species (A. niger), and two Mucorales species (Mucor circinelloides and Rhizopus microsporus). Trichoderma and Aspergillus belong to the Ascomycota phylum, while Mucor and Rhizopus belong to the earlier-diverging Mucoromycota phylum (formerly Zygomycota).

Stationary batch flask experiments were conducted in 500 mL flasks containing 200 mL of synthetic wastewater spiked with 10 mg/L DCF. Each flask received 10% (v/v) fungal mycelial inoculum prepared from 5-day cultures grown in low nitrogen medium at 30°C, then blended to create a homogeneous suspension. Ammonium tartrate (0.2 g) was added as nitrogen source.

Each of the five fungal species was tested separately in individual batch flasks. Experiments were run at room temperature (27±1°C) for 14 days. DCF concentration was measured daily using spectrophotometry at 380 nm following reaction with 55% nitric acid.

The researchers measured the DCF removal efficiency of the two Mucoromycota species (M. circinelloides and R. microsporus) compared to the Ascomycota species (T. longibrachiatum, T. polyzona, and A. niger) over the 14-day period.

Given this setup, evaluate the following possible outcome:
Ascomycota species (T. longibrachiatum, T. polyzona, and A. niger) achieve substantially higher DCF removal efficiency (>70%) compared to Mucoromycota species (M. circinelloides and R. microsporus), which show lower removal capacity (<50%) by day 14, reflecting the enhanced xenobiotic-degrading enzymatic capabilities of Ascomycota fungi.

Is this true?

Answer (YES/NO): NO